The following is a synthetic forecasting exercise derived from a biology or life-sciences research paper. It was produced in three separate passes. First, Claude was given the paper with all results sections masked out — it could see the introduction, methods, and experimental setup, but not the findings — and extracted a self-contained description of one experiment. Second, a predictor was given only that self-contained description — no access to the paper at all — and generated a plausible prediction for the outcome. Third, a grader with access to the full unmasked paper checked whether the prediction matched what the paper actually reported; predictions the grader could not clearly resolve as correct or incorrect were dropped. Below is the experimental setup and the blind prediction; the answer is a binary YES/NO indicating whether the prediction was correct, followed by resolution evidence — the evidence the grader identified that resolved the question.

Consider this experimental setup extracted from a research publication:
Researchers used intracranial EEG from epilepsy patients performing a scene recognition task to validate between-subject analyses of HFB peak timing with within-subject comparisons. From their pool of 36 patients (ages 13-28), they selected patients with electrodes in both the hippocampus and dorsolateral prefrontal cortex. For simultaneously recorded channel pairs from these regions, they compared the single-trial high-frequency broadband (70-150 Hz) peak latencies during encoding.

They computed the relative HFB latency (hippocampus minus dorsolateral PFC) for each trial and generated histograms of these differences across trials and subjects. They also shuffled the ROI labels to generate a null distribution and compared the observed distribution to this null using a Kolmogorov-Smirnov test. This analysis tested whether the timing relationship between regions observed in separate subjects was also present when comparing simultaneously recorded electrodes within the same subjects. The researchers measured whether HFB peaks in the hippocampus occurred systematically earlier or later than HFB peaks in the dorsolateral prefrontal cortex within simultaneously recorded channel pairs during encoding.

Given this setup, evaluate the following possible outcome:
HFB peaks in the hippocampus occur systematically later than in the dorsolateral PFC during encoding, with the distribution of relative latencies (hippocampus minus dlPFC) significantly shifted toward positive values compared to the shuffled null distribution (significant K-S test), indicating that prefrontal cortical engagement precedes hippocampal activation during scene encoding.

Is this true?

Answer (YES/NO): NO